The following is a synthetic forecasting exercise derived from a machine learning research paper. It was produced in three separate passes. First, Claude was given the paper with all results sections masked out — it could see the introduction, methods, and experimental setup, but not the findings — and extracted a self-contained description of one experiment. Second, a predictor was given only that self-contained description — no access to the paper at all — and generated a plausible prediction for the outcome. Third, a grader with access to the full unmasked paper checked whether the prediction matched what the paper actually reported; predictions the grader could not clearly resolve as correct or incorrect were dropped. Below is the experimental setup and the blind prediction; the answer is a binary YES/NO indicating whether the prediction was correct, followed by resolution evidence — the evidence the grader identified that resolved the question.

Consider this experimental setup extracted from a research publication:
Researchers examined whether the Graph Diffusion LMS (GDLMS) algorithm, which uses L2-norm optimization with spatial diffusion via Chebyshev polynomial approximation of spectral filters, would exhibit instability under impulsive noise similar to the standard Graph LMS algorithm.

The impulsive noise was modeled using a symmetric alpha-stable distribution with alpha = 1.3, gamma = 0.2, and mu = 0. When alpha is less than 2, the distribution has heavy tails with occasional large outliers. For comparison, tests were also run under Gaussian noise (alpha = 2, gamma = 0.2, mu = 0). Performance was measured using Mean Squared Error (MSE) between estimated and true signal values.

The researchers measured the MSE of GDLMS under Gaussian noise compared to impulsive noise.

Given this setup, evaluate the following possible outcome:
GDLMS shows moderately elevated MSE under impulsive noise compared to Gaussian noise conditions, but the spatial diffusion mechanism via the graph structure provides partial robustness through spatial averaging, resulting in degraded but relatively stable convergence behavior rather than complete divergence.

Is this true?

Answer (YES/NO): YES